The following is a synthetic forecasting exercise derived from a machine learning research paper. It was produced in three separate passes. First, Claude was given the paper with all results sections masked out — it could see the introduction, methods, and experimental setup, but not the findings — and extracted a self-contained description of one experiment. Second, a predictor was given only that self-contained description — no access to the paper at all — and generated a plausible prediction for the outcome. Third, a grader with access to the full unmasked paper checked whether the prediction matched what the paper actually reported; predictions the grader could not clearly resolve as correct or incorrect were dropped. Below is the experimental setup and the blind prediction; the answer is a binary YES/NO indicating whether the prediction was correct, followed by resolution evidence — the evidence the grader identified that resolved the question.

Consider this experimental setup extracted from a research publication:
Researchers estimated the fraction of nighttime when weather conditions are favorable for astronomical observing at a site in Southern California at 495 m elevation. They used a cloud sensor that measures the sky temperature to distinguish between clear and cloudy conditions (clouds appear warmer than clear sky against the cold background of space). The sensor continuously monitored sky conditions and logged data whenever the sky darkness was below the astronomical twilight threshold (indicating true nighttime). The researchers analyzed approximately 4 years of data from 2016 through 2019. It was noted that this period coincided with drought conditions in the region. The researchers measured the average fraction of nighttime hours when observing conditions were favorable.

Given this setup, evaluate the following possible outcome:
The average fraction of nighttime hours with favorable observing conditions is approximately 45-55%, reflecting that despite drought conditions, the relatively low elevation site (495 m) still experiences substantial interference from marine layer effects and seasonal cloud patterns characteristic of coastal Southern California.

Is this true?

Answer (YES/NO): NO